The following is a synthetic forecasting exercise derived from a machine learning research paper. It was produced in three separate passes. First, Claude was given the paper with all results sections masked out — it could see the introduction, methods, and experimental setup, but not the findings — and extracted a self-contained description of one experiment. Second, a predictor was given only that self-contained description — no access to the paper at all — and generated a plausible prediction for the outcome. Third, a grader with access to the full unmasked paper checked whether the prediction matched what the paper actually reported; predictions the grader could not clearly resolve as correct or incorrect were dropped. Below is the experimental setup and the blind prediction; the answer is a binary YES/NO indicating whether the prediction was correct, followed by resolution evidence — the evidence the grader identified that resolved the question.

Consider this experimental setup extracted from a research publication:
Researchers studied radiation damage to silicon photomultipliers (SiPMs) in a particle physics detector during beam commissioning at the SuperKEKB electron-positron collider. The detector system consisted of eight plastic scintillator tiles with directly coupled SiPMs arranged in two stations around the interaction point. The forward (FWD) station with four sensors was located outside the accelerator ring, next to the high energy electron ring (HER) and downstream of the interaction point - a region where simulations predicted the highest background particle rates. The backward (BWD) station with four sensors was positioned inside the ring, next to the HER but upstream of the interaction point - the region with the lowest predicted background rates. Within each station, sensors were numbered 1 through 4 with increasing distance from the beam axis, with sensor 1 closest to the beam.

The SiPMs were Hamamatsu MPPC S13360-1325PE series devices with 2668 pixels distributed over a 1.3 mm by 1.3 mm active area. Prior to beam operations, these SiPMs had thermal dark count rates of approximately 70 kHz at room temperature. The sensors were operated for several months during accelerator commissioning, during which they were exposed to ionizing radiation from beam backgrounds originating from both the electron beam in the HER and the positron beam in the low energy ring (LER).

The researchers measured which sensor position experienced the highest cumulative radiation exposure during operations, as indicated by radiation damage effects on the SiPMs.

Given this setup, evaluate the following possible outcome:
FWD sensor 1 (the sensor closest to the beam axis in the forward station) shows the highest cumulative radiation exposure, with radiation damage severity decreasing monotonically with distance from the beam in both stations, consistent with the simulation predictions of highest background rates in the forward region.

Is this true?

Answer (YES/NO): NO